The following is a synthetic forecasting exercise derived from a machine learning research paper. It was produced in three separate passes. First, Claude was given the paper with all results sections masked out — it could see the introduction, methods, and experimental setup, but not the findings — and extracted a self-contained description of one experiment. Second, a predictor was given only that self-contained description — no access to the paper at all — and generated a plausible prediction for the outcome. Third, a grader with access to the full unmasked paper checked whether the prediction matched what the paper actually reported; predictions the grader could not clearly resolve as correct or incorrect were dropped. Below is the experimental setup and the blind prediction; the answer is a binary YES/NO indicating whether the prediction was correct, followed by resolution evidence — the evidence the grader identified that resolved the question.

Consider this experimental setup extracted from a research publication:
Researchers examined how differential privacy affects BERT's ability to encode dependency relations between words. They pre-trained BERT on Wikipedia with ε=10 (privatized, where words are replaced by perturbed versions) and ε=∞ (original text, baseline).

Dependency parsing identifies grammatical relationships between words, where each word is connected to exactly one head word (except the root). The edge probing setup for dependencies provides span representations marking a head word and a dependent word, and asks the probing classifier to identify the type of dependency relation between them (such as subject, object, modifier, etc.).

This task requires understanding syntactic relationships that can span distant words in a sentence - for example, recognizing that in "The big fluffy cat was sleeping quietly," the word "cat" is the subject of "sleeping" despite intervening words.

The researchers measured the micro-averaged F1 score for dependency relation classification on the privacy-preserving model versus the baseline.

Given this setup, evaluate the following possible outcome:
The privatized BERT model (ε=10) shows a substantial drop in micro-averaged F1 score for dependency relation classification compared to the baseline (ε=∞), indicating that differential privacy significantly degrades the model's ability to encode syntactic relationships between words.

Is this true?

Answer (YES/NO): YES